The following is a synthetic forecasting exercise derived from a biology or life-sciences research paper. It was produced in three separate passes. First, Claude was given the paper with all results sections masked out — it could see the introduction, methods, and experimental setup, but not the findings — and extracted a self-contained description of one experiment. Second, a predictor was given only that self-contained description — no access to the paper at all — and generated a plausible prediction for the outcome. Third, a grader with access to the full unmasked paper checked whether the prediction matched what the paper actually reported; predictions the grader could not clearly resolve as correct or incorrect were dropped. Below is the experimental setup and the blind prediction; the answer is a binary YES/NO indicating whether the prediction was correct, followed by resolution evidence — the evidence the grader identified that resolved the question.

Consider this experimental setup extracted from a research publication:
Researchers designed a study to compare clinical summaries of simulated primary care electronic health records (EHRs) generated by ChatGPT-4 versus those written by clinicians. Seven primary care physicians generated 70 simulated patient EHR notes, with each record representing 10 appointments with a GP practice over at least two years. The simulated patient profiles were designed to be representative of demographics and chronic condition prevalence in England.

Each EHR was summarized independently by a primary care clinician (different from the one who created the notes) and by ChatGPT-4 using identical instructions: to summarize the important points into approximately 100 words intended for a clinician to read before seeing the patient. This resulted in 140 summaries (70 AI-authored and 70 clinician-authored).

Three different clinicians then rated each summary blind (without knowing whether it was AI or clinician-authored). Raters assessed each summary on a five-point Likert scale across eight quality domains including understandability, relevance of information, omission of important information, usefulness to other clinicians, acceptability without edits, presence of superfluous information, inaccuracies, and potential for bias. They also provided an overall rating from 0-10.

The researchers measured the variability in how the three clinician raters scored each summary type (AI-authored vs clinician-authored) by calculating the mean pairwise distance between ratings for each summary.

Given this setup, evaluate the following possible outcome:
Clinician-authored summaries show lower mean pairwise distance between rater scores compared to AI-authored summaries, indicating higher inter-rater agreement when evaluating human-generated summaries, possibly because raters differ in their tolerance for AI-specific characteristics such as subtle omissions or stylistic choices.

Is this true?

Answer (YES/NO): NO